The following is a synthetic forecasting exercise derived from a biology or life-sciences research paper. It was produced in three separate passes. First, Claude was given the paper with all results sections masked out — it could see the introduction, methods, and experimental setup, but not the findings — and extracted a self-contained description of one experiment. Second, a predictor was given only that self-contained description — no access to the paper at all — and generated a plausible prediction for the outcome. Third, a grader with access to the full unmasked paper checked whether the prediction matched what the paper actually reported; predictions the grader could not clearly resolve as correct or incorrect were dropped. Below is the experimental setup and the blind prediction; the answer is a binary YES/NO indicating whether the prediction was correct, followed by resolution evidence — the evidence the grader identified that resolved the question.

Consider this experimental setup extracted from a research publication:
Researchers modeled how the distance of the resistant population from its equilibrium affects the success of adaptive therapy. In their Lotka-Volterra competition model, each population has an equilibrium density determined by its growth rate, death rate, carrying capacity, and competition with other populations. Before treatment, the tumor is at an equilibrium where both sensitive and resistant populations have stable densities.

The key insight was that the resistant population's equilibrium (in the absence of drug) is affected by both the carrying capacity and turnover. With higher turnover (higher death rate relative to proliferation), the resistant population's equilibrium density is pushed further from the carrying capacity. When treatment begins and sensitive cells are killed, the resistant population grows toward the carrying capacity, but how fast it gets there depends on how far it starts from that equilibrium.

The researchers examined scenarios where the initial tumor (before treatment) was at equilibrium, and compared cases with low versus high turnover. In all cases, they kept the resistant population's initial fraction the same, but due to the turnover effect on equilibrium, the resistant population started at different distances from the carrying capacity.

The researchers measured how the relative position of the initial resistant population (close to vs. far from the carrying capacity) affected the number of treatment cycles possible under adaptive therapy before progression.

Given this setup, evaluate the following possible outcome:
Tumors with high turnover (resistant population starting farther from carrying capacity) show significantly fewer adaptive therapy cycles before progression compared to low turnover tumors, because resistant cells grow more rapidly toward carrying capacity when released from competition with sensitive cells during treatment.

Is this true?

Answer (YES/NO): NO